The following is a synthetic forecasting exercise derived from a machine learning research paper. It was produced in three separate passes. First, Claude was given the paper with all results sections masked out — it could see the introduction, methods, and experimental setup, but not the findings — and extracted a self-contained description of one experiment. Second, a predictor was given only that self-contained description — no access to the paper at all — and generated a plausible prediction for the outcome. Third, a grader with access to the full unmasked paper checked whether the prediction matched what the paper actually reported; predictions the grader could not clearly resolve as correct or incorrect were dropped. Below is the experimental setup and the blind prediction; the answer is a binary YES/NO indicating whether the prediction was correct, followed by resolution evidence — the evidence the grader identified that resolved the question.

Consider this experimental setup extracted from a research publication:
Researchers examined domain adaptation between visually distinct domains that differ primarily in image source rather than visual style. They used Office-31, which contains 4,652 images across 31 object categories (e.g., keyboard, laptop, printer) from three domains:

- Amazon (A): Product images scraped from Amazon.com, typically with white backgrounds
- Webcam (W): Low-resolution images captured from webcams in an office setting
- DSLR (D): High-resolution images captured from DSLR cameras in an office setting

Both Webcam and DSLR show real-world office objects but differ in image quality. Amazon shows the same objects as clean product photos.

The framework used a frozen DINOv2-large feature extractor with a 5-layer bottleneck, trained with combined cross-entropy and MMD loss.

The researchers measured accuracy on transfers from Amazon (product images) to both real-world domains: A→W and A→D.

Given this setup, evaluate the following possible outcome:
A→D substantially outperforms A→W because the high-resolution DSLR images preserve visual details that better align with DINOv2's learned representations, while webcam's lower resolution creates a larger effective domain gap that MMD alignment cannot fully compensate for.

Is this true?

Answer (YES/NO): NO